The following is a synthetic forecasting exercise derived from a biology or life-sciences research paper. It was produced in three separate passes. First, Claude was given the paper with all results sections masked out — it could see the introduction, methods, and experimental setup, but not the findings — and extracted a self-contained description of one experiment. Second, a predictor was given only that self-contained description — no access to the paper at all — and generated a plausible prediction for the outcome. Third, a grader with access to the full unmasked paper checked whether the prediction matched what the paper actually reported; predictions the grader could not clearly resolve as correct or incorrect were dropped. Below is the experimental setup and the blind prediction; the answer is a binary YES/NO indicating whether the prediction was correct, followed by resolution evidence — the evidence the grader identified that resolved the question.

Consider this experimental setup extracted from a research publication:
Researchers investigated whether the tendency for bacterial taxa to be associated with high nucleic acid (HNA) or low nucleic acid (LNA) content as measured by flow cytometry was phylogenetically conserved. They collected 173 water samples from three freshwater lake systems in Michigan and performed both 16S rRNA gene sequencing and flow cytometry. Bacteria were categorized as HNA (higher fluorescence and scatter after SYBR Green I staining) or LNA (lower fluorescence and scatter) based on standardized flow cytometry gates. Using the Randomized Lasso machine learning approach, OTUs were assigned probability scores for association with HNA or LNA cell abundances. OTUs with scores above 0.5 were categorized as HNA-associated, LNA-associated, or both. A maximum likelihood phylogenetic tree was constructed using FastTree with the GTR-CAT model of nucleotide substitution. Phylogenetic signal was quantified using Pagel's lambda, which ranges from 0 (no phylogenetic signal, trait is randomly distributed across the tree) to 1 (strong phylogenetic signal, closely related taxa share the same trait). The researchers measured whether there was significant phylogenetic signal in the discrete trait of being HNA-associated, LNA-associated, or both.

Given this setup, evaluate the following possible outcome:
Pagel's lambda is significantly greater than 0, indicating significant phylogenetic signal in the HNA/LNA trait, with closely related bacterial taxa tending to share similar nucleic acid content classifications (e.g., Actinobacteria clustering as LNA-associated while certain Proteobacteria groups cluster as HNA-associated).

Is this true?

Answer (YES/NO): NO